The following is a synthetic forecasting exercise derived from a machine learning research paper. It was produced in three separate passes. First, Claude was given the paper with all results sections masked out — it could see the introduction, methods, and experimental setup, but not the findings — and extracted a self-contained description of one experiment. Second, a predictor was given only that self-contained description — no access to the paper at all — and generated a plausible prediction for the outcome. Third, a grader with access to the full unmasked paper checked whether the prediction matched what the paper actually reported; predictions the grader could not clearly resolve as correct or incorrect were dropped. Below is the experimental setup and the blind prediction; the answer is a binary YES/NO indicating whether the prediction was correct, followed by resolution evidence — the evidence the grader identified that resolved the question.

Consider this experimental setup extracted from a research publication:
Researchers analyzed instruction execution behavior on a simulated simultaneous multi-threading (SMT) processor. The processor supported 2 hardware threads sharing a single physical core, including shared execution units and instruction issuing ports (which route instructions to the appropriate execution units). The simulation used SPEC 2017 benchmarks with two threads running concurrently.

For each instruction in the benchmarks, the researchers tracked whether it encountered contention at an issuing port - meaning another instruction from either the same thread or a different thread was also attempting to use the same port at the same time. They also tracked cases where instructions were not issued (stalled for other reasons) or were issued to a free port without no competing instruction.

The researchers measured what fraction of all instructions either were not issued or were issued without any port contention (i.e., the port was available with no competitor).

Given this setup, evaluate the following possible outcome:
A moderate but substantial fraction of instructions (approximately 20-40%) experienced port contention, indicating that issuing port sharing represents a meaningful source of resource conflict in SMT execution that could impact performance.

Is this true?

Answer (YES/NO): NO